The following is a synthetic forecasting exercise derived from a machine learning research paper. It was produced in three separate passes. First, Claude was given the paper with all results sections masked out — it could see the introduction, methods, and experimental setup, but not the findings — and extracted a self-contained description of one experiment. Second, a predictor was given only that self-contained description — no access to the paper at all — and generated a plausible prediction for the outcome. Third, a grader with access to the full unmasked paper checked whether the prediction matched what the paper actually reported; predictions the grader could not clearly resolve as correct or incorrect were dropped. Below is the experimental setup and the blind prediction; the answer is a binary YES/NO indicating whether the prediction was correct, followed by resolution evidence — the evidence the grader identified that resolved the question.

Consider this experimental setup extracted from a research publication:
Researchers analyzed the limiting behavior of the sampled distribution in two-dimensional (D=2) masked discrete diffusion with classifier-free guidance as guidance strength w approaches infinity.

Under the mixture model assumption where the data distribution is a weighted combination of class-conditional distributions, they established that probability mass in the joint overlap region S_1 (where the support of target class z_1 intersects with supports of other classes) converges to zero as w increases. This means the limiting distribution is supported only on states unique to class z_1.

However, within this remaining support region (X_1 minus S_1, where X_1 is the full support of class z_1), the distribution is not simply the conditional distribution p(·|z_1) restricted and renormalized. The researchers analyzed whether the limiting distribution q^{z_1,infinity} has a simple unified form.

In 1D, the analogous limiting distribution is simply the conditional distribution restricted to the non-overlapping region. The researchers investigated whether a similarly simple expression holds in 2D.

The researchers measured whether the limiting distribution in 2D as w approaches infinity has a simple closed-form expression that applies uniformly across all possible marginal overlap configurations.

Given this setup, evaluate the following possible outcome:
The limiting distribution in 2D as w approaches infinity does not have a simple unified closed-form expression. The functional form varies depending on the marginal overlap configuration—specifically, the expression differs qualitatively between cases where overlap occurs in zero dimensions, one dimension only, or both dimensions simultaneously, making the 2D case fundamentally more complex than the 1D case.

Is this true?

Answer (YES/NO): YES